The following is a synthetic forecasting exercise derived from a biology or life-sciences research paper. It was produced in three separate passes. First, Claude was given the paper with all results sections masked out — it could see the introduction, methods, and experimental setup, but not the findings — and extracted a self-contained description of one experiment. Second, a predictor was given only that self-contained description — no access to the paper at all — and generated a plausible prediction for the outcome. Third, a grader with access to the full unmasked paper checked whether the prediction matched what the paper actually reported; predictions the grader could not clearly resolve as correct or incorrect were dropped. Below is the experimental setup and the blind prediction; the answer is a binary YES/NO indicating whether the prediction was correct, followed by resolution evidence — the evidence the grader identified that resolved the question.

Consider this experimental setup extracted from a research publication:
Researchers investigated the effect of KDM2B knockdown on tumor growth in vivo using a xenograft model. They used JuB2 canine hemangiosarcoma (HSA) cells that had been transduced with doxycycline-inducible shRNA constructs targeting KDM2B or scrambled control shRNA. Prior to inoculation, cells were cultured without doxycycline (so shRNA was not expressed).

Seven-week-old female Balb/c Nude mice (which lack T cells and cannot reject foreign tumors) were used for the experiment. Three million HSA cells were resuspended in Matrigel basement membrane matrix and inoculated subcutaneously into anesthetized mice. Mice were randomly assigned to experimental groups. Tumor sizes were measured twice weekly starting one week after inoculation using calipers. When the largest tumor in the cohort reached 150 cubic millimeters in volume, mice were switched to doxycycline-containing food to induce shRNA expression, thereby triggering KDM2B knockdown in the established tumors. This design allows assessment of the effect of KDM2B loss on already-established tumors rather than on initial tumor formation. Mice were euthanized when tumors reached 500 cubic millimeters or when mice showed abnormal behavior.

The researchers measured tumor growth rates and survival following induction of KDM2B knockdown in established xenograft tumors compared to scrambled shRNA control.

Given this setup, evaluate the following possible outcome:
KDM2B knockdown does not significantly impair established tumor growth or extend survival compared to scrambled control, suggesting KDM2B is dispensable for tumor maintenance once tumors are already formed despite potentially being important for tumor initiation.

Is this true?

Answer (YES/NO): NO